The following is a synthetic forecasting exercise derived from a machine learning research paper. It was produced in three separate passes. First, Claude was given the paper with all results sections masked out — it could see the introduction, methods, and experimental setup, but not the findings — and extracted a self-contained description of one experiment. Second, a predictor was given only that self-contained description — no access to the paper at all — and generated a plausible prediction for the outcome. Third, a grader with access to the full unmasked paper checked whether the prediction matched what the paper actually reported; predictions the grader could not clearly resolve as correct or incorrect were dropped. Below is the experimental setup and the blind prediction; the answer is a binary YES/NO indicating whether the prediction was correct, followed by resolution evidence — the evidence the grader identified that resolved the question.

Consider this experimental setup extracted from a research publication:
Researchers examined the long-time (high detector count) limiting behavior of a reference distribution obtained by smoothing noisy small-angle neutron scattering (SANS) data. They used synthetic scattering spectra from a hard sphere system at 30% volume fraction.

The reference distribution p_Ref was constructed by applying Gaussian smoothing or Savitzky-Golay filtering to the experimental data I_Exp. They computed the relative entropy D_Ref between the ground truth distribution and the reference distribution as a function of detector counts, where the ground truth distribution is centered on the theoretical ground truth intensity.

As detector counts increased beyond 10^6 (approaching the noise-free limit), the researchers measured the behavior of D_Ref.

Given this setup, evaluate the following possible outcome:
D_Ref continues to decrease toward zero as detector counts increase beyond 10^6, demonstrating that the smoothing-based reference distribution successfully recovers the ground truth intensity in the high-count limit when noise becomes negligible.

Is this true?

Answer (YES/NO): NO